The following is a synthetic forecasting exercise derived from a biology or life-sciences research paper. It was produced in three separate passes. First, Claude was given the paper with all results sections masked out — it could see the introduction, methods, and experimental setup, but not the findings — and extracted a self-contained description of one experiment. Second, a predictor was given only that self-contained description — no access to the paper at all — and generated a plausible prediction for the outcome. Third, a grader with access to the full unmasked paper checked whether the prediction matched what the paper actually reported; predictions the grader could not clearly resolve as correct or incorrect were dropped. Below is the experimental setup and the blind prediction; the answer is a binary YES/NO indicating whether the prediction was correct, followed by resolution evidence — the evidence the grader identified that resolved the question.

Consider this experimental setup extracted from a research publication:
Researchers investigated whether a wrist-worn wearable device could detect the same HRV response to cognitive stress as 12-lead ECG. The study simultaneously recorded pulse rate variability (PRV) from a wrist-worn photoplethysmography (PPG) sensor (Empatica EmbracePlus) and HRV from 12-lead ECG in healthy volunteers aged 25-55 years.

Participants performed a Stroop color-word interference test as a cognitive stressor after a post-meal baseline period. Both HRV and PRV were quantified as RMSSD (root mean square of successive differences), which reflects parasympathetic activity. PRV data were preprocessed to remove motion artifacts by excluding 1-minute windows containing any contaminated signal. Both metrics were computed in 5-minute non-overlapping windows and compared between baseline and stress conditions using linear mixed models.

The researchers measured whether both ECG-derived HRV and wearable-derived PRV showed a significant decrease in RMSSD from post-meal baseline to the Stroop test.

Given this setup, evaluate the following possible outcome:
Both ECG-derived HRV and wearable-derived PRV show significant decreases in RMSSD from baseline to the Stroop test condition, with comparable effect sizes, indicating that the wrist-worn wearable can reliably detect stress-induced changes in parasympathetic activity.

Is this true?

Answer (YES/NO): NO